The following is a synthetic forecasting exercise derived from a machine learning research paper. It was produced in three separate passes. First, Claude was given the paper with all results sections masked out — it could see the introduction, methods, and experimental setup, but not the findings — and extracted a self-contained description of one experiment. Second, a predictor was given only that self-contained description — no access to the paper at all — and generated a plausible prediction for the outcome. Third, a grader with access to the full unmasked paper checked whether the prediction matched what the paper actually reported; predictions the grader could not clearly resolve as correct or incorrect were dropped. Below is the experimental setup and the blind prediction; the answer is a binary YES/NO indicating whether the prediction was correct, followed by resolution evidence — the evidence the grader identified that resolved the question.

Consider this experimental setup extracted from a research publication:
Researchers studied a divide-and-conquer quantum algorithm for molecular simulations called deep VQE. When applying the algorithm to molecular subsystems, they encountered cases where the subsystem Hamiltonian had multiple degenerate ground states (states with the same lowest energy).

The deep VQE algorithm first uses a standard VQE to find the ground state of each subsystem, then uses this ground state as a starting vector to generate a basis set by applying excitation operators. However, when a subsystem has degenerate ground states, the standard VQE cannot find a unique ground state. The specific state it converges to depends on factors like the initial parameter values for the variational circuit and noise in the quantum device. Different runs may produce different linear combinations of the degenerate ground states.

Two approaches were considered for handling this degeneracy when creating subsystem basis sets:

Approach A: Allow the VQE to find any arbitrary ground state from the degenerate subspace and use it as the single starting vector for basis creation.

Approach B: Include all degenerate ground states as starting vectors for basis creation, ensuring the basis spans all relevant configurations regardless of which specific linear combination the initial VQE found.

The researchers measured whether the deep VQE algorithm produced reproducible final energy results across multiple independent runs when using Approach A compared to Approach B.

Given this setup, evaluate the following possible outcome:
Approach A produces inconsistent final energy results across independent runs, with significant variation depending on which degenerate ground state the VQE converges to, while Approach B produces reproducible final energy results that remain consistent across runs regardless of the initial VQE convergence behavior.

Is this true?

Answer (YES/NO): YES